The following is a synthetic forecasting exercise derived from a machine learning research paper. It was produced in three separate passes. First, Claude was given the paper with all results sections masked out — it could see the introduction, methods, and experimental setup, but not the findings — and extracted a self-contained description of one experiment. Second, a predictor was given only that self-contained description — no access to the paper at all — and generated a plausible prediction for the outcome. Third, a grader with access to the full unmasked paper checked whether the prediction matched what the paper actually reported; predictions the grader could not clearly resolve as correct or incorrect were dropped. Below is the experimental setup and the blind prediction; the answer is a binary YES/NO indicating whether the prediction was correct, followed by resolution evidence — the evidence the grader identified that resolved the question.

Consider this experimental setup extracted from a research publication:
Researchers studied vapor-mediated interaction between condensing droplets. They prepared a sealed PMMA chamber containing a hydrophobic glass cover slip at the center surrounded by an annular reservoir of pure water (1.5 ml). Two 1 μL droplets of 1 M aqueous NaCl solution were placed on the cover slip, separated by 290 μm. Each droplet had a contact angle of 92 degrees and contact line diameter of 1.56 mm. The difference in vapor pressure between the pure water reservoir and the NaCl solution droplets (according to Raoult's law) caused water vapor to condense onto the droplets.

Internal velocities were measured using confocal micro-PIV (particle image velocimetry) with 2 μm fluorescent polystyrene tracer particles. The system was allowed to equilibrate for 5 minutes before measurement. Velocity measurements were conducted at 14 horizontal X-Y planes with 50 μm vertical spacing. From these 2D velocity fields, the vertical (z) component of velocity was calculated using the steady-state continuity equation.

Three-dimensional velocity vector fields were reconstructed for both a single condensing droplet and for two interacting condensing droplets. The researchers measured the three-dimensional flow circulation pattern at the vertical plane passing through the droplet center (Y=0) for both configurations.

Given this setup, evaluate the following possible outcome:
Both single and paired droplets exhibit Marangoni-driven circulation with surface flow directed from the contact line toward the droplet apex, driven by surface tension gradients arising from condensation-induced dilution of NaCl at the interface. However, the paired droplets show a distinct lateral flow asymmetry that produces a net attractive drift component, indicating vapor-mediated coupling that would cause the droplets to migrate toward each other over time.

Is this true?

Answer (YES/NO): NO